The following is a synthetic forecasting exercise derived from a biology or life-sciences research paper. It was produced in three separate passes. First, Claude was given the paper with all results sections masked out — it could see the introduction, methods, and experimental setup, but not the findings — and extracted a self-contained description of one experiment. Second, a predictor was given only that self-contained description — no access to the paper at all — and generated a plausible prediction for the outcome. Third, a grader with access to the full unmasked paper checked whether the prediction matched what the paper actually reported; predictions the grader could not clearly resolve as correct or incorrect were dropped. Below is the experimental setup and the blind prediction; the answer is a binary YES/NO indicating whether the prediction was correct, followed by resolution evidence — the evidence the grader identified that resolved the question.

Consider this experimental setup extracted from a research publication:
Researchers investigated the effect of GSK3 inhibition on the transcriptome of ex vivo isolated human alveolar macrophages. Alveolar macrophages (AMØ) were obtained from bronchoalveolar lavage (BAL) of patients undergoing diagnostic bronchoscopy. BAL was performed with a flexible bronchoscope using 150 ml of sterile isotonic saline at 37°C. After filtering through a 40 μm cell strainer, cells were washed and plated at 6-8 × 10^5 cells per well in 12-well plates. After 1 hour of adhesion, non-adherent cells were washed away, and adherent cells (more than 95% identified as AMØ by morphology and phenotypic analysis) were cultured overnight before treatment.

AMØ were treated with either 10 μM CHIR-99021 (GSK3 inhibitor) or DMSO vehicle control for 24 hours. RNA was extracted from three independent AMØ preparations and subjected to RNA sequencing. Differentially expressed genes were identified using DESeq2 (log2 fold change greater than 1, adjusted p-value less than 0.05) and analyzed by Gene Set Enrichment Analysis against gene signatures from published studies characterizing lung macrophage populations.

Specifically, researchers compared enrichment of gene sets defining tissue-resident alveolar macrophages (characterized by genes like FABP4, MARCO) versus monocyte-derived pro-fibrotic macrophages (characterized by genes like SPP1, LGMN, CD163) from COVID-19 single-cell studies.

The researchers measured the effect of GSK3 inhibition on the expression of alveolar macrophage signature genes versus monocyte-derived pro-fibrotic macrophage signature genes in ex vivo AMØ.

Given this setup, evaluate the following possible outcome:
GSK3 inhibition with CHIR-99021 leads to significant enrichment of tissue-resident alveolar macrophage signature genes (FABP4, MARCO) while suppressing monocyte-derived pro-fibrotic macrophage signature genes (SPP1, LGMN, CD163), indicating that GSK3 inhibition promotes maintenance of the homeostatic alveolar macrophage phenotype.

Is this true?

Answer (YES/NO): NO